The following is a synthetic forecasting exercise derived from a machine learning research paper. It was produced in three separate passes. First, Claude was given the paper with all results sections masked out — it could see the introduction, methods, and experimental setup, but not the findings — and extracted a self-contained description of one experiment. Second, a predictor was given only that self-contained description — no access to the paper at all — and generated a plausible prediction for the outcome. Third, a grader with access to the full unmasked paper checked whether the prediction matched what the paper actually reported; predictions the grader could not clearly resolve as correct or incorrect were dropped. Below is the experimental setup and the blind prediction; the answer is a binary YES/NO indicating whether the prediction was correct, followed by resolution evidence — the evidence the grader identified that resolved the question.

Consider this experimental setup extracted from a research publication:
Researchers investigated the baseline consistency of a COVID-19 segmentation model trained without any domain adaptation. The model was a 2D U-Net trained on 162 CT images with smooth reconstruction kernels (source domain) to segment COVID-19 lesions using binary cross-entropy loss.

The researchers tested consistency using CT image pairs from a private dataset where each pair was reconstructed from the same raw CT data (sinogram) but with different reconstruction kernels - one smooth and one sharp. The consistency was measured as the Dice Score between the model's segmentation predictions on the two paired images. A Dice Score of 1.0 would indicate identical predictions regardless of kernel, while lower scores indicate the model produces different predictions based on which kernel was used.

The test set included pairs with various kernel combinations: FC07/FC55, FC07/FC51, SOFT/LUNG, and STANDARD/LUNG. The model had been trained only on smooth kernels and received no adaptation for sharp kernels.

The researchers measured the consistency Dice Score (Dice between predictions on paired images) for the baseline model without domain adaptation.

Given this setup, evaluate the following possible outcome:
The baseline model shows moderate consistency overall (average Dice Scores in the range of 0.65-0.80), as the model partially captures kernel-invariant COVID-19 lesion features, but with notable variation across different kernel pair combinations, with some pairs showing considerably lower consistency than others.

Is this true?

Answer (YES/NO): NO